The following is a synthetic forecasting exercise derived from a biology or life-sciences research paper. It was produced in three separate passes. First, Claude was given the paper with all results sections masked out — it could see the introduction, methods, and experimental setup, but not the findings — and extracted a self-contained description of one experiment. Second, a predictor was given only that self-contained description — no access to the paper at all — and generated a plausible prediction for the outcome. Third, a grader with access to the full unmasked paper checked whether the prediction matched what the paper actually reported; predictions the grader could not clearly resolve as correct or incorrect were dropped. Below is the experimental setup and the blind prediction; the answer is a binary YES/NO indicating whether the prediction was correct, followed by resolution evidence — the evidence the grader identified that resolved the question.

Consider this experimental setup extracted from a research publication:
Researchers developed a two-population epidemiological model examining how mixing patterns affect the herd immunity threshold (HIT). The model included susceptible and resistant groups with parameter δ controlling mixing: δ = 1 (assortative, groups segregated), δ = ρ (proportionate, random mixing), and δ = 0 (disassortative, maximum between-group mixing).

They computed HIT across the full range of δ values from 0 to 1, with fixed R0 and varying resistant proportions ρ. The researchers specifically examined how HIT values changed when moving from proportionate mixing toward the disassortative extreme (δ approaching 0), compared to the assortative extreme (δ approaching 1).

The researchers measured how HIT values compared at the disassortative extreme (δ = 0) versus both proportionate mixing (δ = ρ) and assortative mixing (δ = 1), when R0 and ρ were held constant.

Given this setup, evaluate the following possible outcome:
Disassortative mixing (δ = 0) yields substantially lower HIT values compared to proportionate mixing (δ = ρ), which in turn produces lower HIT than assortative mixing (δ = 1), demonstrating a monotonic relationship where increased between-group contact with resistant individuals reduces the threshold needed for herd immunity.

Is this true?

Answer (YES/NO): YES